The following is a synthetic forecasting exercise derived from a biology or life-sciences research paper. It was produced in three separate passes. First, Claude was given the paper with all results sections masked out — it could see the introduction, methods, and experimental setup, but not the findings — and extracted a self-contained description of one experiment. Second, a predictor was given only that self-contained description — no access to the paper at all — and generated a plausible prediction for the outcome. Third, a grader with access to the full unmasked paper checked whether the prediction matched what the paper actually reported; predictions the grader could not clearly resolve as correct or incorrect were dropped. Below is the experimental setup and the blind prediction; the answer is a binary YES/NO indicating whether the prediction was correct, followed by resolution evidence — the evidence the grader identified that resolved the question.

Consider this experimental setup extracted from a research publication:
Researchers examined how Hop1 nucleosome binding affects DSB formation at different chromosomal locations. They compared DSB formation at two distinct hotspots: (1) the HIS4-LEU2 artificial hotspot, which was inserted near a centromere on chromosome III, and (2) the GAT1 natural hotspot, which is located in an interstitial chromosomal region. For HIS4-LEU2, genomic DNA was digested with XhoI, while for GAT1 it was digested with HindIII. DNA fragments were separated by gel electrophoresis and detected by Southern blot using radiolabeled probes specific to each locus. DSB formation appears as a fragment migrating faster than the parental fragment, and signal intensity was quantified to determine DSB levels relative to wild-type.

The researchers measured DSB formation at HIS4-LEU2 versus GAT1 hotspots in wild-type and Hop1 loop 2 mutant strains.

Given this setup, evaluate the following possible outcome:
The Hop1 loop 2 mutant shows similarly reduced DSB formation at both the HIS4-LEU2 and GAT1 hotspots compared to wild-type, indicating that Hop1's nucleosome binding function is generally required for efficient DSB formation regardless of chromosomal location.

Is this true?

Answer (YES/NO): NO